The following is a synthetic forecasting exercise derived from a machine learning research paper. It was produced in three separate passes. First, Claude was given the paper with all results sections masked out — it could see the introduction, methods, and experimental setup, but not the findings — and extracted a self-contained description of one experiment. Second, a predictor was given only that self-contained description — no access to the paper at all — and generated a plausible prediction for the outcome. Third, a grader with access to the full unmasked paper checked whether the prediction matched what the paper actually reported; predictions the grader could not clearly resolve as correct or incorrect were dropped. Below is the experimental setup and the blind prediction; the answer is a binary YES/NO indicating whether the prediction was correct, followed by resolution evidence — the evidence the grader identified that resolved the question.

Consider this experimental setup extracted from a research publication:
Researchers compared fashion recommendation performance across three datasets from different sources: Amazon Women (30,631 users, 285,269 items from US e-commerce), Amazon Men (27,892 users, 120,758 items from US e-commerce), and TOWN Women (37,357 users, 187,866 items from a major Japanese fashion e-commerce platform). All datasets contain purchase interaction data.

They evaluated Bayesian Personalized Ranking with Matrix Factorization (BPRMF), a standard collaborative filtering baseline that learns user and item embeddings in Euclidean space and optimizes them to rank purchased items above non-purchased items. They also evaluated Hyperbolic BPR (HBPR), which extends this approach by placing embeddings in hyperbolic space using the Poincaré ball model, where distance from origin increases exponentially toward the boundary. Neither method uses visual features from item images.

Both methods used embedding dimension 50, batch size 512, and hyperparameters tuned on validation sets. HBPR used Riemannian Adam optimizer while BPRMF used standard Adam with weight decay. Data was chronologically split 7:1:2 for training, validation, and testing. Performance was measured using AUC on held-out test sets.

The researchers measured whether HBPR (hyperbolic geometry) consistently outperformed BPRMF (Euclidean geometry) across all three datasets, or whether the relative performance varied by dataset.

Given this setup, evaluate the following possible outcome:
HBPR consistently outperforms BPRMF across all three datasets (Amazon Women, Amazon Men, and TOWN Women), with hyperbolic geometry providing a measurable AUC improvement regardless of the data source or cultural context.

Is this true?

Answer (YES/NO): NO